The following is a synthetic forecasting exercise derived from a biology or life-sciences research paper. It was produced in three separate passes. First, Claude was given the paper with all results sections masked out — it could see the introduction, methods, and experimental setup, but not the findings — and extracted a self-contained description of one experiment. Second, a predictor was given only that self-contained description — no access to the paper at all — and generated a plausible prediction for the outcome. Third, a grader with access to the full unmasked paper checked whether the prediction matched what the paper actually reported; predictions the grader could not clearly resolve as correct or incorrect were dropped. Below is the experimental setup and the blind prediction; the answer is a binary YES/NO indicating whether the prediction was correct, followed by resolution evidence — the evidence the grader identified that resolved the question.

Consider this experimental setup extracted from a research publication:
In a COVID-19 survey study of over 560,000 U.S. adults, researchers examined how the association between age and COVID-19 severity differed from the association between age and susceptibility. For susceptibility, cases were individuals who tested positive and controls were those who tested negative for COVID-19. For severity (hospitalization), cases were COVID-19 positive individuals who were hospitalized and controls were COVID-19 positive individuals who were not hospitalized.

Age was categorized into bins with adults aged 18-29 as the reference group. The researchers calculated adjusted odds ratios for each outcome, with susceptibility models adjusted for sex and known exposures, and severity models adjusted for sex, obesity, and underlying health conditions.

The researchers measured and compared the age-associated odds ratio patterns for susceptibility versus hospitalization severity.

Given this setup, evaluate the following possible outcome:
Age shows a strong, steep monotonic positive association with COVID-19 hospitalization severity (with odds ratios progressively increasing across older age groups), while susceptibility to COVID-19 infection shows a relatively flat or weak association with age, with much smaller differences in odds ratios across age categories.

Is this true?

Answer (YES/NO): NO